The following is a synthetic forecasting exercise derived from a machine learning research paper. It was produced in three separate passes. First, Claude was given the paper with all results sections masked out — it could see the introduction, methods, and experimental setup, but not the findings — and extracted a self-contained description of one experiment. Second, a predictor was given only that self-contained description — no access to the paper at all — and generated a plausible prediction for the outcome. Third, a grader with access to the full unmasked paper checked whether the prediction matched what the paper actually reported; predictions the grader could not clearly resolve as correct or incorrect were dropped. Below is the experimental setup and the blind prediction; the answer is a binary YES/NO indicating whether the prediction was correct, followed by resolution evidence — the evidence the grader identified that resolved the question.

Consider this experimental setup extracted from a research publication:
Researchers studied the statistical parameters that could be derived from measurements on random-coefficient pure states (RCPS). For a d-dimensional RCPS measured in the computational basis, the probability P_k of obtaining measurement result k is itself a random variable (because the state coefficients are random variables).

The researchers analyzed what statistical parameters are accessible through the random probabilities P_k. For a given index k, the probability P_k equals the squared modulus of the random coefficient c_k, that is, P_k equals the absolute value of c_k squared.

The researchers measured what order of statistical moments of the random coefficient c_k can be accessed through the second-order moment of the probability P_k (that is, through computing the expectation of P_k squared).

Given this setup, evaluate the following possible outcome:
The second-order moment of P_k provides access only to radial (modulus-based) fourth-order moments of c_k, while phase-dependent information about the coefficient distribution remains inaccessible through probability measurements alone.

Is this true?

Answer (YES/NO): YES